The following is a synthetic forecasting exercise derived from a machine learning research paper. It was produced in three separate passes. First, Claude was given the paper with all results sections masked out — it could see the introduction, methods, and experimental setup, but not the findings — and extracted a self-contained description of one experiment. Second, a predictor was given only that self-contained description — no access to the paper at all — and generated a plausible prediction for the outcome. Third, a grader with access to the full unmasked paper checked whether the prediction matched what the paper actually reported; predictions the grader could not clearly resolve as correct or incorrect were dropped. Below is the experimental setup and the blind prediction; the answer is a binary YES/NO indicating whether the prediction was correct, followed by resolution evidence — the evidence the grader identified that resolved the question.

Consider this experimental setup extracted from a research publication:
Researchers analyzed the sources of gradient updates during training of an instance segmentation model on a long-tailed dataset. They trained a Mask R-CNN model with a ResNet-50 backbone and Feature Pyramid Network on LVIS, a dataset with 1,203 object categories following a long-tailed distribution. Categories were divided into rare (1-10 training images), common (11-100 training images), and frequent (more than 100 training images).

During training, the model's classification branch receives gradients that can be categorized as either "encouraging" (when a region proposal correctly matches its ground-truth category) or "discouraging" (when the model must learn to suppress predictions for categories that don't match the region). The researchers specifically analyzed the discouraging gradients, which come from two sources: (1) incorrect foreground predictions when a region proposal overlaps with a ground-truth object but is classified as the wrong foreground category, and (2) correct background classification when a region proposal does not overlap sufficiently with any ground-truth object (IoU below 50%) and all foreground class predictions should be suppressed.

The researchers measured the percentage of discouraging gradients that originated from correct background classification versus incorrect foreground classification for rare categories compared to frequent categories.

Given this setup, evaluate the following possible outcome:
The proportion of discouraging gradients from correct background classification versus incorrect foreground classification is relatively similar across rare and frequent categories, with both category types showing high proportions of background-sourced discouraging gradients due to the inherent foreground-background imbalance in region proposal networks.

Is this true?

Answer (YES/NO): NO